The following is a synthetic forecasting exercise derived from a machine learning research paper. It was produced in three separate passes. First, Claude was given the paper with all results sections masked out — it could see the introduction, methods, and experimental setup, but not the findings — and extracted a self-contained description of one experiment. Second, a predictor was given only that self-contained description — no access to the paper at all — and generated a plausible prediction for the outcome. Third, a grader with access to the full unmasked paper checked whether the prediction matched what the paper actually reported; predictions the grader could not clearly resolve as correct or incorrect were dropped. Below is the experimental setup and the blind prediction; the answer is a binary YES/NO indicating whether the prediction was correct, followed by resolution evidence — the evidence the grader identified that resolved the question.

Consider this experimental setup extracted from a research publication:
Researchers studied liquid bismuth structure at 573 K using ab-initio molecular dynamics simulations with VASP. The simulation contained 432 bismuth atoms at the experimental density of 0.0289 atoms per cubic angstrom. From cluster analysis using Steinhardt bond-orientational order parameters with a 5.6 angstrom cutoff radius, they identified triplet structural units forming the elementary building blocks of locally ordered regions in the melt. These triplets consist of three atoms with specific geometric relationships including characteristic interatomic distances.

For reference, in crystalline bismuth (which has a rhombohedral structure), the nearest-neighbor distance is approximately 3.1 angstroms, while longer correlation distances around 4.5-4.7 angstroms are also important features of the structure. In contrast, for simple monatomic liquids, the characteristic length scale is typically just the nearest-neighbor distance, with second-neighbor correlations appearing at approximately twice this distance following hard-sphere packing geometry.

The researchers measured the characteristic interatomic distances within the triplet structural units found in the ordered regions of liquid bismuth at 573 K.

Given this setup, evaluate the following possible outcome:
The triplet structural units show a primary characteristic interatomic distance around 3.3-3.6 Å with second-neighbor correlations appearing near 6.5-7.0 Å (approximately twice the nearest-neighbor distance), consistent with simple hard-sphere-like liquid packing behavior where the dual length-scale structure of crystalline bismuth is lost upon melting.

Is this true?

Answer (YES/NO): NO